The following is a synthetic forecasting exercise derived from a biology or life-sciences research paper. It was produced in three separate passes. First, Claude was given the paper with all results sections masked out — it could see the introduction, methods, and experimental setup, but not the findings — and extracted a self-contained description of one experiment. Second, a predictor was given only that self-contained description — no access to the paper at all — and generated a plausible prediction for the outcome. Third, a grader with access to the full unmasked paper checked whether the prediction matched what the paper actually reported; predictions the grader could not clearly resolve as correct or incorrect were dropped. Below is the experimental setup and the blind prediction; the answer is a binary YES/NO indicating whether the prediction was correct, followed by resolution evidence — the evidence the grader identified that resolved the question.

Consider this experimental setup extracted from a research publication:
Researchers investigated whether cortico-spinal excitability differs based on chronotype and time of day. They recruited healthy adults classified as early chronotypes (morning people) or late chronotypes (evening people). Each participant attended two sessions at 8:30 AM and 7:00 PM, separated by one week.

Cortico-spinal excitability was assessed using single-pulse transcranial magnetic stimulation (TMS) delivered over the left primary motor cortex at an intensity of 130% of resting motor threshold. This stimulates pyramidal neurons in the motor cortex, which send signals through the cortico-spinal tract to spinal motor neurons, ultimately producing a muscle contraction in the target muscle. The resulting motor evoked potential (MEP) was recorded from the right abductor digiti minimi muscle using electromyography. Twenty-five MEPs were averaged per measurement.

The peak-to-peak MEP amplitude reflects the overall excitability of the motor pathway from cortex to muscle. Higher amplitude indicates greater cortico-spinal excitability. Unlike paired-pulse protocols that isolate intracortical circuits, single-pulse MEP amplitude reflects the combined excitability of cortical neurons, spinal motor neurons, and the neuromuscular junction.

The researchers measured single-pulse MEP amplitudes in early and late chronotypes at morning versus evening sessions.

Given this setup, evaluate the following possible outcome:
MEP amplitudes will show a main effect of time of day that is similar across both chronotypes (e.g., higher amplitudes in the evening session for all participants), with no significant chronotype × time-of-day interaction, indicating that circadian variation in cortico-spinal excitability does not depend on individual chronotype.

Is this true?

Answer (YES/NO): NO